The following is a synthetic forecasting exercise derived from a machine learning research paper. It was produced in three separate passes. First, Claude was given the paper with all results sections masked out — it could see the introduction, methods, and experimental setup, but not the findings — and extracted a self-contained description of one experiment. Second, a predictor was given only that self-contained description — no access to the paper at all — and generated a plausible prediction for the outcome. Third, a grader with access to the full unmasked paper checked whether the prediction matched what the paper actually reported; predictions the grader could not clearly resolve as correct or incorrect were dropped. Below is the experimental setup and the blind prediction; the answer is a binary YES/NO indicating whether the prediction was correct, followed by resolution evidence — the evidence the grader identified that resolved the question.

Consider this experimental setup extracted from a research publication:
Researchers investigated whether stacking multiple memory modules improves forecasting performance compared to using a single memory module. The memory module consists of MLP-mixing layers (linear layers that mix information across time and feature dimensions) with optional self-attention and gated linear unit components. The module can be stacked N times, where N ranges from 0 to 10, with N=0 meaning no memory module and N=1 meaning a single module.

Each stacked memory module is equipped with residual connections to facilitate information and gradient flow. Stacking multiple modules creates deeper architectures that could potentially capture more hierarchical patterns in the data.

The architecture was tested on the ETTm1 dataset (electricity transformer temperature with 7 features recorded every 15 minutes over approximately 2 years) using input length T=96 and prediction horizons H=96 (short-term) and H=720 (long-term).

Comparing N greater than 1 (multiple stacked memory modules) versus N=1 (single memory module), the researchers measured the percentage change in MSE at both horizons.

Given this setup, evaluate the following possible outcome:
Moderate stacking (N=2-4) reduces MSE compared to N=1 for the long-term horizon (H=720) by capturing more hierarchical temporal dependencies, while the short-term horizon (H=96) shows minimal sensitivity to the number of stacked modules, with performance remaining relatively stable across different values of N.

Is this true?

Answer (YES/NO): NO